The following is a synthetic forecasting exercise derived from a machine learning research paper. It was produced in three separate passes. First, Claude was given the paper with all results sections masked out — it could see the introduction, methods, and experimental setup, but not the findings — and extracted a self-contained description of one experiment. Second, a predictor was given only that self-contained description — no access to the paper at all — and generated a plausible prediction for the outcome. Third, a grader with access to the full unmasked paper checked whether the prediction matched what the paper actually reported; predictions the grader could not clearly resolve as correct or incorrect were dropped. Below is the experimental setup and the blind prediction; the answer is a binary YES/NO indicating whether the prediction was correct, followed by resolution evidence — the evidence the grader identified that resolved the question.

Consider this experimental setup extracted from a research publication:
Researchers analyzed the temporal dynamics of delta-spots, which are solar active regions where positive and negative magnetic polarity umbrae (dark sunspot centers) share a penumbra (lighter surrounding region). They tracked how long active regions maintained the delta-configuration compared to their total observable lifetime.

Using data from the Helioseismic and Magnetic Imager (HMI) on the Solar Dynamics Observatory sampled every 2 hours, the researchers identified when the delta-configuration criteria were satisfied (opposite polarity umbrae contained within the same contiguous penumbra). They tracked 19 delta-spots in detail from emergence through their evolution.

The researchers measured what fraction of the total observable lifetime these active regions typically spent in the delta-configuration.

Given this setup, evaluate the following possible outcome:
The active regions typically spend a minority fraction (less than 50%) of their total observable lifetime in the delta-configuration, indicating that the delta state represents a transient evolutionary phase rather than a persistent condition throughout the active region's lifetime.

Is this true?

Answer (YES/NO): NO